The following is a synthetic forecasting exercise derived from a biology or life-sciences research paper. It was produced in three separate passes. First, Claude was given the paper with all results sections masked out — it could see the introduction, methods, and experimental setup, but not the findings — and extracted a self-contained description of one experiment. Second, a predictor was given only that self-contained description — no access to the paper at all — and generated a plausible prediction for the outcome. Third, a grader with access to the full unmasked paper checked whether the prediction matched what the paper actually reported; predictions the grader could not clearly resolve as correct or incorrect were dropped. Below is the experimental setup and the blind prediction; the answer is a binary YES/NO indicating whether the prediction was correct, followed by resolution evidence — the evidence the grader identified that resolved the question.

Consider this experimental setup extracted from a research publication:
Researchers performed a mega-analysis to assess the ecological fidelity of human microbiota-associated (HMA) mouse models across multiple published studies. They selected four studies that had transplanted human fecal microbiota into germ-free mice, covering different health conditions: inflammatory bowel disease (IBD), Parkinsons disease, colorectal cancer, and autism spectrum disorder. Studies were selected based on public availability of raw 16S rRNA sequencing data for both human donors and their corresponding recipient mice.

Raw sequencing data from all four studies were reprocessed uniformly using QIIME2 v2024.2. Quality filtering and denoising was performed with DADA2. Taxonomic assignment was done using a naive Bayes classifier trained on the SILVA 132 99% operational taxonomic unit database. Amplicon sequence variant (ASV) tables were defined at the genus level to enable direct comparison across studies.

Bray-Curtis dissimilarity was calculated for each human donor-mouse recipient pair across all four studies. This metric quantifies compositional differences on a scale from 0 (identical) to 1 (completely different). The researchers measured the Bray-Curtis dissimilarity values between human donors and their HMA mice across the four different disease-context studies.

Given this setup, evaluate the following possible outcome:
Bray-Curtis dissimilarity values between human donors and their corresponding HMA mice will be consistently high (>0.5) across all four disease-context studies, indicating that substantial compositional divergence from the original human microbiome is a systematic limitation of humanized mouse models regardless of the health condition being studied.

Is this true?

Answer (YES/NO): NO